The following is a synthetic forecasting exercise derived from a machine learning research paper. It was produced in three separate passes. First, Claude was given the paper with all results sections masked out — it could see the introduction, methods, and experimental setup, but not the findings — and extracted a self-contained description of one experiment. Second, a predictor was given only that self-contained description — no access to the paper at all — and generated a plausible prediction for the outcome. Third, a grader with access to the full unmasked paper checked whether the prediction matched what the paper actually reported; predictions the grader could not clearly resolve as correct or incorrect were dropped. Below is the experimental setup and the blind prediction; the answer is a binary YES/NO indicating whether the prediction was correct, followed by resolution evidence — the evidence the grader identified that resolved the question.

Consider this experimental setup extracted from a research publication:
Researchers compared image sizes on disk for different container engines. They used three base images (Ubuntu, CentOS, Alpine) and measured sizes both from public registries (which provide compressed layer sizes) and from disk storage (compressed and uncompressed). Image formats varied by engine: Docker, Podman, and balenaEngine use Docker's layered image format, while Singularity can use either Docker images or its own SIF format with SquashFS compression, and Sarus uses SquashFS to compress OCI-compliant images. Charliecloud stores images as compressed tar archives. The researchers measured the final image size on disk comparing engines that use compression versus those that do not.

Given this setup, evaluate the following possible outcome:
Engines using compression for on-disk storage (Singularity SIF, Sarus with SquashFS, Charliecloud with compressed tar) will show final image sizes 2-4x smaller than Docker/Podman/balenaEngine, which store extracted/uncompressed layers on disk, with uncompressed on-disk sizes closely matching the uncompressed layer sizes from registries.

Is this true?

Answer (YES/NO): NO